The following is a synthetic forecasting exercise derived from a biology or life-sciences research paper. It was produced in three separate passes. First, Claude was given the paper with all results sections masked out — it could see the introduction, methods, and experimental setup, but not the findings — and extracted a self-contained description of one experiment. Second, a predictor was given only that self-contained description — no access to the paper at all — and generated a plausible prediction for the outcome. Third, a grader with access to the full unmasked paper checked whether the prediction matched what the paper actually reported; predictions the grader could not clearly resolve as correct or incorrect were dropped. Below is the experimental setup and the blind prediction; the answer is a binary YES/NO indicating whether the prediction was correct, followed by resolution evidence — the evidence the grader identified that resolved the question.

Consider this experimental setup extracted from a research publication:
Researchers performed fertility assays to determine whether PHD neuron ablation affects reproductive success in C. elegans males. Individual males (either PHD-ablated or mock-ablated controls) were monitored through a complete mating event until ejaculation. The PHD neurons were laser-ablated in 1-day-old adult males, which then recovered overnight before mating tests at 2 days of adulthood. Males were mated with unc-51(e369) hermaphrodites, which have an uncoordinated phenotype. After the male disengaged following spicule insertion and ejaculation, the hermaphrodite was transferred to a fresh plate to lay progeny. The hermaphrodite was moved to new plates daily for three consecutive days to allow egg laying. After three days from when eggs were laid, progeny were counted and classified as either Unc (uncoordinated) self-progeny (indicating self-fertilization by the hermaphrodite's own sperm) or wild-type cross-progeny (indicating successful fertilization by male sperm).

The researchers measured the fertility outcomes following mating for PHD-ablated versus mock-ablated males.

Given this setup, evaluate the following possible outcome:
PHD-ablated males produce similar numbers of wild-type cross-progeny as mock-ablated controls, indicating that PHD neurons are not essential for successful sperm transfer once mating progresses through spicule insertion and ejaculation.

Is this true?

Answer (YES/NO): NO